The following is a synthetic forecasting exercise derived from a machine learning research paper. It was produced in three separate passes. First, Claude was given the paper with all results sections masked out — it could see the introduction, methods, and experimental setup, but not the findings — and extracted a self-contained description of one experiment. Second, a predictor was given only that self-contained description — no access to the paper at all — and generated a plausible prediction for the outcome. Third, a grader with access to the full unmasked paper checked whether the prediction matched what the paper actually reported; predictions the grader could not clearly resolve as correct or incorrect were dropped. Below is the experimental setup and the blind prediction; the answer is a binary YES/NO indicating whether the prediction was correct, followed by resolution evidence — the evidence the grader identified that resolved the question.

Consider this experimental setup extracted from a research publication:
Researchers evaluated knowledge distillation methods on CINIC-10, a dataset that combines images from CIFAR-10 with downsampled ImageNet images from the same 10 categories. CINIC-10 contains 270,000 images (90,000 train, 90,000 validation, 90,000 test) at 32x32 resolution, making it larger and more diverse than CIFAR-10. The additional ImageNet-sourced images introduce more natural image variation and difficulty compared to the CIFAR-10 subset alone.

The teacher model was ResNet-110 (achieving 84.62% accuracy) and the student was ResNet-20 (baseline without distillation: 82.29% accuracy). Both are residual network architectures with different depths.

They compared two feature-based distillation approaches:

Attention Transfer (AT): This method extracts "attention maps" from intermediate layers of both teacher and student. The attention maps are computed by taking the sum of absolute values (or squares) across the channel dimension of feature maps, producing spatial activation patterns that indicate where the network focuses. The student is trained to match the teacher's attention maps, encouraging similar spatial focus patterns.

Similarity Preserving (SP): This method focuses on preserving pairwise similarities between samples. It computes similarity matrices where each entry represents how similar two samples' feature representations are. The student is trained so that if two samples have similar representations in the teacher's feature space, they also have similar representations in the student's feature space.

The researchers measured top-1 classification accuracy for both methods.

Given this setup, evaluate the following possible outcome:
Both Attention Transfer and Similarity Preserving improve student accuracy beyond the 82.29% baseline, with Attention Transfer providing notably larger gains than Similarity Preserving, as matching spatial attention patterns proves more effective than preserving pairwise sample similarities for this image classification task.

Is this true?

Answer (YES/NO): NO